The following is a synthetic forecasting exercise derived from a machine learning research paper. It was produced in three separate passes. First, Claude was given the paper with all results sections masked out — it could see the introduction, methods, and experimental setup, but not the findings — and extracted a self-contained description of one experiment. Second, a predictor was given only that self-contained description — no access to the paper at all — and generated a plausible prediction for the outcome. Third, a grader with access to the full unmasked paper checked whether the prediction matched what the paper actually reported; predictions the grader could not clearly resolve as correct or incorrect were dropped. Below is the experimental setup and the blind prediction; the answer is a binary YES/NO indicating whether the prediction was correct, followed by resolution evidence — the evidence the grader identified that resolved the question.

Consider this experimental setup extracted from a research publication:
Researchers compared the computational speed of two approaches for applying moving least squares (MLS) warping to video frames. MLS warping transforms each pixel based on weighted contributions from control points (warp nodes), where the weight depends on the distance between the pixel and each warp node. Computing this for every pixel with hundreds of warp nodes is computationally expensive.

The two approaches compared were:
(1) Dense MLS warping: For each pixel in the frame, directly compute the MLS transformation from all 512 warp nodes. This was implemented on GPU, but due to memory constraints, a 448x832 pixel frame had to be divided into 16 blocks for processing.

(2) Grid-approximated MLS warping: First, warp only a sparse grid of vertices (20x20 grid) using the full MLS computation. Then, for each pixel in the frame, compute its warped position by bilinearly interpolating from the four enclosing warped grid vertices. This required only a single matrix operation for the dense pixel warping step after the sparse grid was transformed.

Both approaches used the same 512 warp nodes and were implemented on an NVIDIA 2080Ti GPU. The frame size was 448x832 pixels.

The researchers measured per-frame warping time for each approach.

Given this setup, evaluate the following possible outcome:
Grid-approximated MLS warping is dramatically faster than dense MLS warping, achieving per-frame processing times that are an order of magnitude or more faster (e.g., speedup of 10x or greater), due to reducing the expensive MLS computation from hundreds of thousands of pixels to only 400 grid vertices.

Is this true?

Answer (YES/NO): YES